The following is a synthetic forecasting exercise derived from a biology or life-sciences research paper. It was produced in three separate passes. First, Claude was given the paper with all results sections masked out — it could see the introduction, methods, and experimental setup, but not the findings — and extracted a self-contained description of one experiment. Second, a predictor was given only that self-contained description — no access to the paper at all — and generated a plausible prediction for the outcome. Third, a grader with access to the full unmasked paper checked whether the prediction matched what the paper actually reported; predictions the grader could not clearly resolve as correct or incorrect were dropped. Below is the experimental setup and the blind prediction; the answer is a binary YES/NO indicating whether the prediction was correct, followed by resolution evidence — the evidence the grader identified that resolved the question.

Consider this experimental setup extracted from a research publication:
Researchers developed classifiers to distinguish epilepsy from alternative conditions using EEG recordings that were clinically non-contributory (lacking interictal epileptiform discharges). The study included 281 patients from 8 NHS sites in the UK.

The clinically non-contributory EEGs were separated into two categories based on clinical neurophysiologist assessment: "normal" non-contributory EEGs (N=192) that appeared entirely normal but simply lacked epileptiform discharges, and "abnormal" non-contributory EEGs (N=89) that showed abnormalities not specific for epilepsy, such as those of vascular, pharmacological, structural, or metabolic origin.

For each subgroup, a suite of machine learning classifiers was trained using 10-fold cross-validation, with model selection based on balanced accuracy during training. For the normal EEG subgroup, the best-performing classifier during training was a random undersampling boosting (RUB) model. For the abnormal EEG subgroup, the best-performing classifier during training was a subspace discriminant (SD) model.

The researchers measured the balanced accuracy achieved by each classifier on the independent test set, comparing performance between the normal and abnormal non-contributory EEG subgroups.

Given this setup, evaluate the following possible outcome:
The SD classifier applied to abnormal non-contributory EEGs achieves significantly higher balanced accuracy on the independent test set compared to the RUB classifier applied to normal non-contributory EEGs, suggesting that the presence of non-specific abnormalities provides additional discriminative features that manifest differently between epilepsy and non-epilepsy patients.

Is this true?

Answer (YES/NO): NO